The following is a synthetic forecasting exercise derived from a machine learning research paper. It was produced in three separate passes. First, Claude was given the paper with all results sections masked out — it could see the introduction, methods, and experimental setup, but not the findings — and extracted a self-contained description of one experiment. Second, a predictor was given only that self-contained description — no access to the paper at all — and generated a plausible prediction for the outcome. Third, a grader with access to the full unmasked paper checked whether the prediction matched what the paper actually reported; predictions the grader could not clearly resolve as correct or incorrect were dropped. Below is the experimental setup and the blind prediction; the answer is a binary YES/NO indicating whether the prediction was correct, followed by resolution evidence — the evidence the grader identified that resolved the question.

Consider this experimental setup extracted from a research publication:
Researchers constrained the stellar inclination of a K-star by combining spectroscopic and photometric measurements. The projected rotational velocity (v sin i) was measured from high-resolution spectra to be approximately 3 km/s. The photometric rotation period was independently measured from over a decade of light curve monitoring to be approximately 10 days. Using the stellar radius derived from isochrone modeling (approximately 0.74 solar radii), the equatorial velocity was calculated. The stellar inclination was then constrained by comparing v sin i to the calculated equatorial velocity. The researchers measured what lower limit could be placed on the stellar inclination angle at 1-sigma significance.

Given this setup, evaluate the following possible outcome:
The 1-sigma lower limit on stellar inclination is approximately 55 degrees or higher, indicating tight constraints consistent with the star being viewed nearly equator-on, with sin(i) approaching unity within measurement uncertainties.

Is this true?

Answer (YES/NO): YES